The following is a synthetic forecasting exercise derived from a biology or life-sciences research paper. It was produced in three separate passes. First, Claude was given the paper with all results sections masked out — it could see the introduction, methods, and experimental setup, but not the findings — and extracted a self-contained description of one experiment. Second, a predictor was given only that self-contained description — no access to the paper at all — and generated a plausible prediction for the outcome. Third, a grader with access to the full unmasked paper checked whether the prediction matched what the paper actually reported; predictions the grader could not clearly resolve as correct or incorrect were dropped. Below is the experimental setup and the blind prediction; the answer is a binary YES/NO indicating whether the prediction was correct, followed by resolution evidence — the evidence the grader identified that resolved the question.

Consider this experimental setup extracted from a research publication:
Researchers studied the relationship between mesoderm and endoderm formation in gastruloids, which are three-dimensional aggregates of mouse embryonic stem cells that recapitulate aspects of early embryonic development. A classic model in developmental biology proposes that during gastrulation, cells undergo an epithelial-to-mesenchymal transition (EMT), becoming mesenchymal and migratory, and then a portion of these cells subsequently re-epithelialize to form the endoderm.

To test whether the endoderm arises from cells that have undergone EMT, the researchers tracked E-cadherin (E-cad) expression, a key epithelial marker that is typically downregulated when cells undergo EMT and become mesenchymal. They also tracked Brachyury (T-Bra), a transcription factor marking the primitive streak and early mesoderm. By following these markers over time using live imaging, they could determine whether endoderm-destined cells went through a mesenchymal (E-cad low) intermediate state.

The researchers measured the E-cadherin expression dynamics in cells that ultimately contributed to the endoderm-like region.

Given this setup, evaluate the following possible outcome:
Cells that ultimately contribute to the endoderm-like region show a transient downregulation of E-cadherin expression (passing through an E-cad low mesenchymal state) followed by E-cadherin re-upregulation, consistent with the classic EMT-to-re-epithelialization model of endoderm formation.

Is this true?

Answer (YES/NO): NO